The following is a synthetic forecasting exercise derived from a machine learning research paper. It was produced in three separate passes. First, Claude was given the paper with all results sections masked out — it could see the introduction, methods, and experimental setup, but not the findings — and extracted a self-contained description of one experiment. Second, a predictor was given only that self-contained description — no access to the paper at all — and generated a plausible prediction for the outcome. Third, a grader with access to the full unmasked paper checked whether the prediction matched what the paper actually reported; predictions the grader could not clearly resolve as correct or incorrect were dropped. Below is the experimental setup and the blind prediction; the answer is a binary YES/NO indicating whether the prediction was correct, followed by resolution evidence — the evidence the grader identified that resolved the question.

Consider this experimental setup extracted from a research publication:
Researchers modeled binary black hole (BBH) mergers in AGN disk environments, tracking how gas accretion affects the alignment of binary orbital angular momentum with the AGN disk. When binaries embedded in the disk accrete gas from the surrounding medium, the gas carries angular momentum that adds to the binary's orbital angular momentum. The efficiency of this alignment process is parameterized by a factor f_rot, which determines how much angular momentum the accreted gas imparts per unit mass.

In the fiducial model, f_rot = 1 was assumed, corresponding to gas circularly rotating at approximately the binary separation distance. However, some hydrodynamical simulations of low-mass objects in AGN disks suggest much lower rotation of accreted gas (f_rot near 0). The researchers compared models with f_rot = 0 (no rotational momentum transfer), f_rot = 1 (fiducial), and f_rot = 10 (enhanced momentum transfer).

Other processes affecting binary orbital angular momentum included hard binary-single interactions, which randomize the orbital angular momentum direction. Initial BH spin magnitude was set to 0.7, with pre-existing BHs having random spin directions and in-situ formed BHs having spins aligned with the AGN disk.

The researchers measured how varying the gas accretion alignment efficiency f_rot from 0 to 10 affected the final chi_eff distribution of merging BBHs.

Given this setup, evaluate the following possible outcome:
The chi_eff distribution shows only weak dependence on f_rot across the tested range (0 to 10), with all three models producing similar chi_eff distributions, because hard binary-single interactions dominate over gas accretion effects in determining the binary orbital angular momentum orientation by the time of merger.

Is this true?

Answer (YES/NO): YES